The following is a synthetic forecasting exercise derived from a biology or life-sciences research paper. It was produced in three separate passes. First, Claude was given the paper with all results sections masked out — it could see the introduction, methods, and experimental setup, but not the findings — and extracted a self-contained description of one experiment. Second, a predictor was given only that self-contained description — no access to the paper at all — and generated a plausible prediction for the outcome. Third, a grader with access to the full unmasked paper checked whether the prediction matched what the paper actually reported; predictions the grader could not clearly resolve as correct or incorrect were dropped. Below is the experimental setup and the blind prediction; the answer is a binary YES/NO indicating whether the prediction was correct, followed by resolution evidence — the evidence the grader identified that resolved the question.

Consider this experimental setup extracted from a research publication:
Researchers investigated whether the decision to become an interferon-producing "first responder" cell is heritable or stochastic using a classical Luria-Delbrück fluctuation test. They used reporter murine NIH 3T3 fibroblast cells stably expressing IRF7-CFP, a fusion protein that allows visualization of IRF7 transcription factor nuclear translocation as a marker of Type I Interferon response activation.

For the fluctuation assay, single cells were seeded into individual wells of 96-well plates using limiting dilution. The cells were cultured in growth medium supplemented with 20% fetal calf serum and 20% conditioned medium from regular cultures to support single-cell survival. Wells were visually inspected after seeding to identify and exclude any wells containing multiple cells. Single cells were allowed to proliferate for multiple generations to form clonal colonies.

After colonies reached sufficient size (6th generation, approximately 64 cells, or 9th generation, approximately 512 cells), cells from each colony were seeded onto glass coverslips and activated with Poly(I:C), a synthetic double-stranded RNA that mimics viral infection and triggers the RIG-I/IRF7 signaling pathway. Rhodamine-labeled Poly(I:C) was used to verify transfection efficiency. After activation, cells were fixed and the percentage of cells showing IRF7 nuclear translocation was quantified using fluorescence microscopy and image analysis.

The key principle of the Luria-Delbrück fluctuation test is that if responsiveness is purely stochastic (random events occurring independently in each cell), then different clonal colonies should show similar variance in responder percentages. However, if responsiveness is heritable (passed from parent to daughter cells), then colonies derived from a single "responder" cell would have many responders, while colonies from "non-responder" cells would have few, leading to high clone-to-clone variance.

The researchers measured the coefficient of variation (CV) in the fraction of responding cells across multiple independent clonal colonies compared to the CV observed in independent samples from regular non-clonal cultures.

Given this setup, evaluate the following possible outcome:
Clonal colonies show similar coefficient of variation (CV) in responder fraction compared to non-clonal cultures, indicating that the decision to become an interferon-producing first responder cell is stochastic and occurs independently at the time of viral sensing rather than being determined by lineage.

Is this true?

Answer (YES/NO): NO